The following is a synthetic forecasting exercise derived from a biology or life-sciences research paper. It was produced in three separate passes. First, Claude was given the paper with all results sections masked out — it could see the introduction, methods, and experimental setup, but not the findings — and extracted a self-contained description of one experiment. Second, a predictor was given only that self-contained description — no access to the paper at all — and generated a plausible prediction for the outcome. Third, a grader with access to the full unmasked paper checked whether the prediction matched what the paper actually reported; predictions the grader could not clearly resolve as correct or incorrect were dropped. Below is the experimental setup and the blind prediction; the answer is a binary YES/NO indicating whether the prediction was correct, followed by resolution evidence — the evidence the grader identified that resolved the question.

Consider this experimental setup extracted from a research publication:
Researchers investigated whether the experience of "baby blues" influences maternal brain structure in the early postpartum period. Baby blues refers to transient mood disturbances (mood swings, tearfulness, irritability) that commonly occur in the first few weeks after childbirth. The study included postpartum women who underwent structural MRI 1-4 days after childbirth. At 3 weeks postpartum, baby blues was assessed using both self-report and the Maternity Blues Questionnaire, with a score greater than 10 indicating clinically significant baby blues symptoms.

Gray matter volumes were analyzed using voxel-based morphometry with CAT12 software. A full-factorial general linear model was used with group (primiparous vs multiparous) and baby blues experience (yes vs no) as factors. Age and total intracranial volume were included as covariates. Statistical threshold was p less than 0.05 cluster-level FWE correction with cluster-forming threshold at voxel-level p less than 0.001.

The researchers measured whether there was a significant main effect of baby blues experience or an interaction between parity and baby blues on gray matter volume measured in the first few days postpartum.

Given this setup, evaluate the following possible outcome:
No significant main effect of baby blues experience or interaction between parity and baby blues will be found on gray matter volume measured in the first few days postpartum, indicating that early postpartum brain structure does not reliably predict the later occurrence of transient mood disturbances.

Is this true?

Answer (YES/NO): YES